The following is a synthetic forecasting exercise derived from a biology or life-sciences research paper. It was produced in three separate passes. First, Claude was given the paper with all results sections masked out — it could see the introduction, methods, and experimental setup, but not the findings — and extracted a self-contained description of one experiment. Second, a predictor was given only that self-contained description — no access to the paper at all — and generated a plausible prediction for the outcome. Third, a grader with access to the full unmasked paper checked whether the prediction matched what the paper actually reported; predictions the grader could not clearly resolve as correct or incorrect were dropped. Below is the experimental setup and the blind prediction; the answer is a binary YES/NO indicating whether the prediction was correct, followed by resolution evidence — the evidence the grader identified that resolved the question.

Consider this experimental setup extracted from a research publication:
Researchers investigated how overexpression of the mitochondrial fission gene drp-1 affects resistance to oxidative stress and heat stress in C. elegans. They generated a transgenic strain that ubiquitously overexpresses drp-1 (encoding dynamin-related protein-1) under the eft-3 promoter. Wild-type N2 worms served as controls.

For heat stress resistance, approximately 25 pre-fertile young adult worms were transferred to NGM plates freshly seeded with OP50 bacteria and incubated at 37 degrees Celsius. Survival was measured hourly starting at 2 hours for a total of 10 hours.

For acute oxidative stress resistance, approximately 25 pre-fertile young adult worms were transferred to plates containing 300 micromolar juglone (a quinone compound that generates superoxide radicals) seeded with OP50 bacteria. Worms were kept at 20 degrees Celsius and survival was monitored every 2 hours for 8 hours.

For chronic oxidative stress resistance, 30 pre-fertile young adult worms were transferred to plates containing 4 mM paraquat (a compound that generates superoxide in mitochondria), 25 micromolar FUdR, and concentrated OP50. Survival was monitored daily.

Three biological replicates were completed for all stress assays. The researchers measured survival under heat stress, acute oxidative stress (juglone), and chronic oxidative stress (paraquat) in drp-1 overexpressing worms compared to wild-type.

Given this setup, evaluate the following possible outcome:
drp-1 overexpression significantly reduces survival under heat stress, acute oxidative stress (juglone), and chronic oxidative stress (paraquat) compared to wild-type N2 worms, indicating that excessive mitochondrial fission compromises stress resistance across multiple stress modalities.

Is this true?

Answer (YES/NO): NO